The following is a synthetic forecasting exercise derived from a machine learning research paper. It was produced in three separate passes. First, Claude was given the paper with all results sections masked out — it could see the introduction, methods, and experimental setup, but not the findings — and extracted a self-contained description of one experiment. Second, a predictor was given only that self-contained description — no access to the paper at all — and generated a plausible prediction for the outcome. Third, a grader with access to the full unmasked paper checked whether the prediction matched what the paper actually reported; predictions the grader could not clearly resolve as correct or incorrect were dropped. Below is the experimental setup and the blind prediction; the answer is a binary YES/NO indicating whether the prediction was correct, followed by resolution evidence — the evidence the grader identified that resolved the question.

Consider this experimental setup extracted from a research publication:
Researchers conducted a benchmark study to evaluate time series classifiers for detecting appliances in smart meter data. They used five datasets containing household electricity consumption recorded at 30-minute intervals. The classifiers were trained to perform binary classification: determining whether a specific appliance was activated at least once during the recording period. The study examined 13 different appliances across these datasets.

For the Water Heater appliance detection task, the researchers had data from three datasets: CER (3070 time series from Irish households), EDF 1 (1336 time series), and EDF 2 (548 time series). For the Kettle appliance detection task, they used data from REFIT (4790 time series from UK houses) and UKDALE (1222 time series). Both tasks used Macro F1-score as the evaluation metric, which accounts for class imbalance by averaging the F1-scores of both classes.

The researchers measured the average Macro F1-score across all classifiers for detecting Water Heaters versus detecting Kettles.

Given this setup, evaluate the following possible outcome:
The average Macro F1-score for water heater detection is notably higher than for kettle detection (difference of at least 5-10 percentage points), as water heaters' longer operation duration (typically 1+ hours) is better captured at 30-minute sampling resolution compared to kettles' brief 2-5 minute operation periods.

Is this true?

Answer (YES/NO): YES